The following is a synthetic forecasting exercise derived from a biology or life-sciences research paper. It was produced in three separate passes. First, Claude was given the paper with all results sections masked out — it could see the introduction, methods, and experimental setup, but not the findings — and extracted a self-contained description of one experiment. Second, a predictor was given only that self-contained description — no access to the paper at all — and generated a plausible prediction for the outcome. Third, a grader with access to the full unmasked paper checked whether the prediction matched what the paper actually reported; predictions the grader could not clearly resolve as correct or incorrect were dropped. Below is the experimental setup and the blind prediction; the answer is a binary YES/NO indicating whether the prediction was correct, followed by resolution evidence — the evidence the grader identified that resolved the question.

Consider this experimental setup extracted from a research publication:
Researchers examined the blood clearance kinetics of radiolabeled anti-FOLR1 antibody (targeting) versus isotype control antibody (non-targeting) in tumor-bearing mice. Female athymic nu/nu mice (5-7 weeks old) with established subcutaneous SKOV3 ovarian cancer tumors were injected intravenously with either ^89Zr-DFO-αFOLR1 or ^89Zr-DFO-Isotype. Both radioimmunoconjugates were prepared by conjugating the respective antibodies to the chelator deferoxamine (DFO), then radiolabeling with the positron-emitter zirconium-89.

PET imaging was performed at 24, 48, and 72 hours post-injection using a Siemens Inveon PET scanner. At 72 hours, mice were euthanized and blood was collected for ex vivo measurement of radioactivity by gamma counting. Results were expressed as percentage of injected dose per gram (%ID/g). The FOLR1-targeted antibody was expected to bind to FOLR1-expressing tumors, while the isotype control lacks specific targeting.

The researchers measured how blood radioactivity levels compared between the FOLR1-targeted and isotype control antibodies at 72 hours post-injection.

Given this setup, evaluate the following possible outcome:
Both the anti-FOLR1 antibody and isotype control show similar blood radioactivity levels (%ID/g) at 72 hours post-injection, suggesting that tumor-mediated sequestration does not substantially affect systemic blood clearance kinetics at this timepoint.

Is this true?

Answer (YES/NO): NO